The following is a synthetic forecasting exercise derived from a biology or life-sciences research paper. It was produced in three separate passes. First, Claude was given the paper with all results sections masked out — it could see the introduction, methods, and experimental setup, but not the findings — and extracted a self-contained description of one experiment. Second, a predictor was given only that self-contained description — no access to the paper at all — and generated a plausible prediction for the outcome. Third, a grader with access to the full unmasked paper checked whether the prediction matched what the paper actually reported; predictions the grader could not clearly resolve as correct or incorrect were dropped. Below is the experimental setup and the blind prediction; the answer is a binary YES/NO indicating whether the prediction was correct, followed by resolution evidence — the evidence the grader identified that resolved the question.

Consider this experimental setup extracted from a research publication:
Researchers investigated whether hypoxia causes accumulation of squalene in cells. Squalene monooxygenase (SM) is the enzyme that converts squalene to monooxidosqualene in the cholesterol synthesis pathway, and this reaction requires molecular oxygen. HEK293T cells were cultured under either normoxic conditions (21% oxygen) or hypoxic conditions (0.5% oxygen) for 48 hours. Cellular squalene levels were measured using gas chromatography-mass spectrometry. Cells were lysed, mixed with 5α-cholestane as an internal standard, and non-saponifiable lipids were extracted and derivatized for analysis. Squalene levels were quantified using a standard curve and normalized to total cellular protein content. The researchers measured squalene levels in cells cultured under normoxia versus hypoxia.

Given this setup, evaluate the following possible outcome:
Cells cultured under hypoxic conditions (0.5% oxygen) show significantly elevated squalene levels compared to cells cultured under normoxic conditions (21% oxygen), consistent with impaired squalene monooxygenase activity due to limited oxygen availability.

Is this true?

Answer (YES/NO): YES